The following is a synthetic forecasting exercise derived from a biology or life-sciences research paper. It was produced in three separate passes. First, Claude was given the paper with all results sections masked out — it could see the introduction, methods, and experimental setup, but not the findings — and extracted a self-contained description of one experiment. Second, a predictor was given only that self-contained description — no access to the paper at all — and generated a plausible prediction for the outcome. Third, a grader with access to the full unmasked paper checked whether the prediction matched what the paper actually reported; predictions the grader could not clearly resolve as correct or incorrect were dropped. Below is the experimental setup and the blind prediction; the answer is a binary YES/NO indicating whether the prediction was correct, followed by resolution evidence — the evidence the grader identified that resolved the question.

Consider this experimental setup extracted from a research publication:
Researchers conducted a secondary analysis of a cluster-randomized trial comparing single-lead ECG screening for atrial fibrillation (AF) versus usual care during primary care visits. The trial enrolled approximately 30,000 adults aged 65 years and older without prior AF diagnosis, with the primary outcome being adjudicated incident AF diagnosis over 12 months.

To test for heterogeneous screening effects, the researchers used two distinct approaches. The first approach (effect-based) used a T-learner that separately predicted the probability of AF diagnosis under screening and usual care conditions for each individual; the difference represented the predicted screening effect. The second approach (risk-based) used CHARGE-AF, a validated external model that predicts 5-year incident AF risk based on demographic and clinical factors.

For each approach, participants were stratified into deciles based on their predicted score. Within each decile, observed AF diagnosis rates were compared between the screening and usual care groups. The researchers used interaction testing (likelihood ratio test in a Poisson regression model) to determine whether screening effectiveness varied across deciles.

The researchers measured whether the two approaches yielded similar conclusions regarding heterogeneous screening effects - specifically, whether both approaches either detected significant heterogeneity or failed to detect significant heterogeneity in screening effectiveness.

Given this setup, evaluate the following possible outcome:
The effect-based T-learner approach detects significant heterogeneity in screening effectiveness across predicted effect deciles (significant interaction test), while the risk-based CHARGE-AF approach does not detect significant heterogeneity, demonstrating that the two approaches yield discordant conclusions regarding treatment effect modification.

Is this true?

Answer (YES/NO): YES